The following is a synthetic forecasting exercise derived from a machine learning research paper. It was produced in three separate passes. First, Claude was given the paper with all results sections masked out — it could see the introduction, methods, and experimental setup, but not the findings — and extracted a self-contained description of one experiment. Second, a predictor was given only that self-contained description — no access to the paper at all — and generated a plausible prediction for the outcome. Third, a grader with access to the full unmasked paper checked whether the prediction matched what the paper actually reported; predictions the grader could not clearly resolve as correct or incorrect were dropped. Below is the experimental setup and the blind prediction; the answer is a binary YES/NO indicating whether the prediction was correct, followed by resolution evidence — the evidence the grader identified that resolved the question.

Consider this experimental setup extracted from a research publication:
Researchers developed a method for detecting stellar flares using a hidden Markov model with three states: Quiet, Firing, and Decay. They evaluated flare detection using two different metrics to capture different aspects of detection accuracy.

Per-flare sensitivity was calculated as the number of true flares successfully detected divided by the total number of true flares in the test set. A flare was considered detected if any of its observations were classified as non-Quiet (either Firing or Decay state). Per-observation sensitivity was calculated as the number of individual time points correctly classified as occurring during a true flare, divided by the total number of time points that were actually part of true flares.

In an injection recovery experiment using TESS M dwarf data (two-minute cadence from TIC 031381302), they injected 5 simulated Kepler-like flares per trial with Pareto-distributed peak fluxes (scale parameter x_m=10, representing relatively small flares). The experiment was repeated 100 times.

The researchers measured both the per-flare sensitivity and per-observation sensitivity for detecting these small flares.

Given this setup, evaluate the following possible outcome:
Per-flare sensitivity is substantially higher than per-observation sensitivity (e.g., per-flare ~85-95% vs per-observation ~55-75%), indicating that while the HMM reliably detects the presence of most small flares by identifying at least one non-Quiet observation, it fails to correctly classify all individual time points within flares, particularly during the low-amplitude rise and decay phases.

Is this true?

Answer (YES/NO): NO